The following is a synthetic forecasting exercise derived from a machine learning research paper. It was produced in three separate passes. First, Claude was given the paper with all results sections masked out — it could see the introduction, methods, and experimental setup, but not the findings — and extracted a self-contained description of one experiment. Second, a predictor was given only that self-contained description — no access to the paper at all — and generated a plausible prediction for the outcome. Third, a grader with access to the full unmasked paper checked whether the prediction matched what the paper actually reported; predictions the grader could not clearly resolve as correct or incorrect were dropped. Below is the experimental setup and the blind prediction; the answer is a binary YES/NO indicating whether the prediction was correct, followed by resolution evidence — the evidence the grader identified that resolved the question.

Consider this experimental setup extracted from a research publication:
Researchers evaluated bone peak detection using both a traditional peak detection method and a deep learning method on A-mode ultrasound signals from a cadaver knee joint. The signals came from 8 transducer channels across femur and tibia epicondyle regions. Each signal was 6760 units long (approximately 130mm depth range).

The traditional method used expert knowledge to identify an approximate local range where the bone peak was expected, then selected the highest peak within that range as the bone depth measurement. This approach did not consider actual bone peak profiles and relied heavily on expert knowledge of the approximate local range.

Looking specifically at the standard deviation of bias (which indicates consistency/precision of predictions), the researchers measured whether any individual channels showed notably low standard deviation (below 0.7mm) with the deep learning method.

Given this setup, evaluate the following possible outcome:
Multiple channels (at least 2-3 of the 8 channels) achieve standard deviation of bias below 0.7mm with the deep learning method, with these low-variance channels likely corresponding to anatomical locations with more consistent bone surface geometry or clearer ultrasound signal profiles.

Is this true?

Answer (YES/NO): NO